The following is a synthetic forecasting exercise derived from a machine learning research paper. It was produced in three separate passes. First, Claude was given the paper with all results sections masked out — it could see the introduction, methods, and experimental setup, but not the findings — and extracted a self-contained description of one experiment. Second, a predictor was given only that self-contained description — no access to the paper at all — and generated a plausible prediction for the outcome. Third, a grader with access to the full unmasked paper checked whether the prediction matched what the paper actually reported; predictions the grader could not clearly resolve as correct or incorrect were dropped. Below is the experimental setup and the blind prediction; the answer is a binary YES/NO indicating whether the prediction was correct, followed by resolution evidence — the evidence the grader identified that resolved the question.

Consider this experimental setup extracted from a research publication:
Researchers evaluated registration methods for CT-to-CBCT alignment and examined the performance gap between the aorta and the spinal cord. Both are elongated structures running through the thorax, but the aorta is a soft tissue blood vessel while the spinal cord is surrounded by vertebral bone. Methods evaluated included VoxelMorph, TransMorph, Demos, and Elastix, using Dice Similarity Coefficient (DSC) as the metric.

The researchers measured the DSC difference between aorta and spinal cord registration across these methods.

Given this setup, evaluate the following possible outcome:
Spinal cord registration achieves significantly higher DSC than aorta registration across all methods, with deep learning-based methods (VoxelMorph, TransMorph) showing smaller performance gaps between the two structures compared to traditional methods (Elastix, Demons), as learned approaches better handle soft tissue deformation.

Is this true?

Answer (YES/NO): NO